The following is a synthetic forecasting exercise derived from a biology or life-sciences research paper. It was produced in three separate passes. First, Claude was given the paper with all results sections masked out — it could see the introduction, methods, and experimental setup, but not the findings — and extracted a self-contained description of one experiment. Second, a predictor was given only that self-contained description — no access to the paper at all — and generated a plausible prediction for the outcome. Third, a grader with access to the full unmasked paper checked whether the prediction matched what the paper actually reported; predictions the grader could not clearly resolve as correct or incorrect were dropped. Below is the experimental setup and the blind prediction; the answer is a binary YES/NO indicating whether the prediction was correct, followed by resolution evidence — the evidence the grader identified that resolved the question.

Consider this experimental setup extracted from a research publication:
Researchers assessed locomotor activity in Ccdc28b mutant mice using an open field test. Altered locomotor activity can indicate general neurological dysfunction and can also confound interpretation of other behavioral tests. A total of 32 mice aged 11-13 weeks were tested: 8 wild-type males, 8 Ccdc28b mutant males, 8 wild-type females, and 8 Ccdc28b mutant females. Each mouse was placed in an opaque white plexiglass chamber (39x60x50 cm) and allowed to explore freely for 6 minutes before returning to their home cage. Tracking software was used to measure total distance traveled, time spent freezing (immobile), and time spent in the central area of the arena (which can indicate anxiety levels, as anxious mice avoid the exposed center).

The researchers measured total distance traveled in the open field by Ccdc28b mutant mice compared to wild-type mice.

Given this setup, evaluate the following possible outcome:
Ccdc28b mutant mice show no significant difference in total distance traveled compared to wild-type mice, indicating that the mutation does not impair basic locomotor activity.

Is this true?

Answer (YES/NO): YES